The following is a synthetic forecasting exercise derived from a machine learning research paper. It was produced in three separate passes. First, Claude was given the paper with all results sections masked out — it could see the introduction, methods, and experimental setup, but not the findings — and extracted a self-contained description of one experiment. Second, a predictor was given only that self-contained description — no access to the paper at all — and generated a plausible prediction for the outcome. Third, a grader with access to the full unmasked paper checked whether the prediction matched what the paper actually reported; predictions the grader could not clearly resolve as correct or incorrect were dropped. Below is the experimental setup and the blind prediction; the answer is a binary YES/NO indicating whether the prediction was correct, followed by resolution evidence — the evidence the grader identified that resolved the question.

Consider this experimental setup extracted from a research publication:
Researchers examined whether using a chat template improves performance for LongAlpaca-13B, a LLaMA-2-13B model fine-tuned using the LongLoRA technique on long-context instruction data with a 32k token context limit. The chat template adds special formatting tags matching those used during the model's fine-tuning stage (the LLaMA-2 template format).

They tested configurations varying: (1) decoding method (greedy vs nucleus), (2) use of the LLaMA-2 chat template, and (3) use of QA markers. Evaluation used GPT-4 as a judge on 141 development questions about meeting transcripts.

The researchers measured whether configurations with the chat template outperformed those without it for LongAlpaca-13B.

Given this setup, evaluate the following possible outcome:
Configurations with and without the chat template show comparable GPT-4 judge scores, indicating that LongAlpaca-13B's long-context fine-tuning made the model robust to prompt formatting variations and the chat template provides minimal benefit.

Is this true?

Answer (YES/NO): NO